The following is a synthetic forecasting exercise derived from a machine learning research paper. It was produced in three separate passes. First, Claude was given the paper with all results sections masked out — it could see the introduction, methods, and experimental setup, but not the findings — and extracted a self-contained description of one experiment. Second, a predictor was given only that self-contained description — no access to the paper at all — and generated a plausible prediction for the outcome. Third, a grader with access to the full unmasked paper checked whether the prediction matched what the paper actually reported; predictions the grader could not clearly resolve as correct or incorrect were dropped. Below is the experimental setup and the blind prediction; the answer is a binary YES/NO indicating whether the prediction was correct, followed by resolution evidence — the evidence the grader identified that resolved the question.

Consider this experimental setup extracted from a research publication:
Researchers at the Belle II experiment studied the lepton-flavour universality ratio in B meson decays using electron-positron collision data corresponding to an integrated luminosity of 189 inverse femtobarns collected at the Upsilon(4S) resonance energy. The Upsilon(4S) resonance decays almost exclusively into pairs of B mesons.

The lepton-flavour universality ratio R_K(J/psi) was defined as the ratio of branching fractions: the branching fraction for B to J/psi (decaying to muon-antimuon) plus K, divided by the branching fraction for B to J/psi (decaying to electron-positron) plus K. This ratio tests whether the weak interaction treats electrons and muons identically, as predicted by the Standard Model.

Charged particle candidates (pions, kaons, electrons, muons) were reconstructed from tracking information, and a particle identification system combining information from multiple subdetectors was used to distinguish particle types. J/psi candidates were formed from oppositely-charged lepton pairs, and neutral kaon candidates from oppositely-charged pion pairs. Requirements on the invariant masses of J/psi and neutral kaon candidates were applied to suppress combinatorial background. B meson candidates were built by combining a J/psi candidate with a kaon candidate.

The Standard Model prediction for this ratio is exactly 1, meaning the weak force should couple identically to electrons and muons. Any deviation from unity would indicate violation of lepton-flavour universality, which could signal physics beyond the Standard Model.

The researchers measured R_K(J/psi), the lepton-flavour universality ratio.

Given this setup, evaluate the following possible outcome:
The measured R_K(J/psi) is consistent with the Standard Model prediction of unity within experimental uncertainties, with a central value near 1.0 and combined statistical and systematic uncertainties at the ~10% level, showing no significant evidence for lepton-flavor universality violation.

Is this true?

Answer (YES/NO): NO